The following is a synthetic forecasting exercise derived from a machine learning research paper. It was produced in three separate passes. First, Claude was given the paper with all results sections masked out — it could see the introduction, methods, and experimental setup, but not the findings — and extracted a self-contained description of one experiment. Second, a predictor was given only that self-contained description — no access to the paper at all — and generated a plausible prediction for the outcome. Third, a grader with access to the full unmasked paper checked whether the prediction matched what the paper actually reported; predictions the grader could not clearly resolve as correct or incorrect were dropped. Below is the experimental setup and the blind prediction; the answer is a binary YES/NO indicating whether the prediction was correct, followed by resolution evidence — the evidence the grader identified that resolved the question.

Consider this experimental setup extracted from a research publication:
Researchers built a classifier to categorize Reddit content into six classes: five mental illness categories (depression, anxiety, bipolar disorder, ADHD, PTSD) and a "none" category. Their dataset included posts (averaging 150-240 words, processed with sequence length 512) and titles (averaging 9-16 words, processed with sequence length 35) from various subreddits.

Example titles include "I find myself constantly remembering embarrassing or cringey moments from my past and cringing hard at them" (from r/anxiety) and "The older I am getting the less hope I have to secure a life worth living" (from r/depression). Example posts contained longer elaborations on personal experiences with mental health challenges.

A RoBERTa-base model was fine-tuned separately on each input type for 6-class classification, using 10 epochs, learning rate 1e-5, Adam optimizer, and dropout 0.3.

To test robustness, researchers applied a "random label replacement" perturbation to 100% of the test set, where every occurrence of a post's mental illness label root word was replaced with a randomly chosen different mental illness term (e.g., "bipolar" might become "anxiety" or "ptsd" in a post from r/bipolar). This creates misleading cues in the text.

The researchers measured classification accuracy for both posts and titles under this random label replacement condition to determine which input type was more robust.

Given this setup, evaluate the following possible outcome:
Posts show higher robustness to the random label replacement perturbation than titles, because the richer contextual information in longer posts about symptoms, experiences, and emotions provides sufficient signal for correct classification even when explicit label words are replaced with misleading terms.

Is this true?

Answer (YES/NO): YES